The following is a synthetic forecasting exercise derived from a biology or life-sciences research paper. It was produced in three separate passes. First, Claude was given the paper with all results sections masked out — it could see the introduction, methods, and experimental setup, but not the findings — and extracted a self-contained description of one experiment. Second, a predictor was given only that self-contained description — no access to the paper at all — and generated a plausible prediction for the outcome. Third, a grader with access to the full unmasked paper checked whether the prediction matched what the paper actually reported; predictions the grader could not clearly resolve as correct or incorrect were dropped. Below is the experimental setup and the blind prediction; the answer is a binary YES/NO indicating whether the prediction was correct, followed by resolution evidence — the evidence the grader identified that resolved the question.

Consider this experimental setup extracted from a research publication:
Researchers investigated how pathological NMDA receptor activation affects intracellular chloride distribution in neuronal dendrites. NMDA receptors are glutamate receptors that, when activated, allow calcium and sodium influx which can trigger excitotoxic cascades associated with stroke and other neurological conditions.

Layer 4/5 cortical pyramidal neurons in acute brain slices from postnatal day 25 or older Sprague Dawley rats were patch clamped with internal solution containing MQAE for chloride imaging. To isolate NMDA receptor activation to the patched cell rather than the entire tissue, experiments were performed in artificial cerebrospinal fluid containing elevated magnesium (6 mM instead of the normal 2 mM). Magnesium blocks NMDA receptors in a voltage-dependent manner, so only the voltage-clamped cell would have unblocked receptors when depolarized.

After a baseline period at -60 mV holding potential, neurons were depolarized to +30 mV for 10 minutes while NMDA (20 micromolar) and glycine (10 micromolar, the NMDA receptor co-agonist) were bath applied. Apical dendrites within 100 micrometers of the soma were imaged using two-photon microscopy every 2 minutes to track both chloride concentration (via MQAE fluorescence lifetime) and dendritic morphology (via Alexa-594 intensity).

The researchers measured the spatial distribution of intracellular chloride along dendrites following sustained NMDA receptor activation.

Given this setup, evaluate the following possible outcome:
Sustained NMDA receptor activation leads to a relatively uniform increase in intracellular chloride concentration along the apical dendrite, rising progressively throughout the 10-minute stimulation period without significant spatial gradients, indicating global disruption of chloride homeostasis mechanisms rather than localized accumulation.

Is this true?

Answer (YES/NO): NO